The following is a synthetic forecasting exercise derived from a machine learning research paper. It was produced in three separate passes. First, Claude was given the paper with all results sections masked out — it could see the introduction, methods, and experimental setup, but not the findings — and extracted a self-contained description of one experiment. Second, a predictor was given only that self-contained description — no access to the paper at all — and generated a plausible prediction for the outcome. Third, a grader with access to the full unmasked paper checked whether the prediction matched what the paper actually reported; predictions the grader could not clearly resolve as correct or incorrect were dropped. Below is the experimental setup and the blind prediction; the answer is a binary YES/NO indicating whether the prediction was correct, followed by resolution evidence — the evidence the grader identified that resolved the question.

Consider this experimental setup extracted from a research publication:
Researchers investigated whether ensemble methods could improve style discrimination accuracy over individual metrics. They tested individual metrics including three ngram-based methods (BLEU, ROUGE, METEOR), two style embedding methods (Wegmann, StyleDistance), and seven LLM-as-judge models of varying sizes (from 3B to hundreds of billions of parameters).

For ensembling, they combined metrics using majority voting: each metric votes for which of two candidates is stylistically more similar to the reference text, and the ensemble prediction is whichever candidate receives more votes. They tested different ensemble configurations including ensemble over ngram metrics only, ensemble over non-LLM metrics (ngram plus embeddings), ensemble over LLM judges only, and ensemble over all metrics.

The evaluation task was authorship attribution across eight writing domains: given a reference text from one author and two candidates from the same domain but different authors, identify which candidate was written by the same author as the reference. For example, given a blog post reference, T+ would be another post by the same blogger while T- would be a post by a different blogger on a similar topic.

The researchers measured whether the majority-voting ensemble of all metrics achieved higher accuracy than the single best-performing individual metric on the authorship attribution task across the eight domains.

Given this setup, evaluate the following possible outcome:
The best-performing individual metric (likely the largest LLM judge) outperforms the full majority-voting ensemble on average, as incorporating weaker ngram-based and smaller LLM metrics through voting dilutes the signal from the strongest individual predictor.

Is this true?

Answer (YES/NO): NO